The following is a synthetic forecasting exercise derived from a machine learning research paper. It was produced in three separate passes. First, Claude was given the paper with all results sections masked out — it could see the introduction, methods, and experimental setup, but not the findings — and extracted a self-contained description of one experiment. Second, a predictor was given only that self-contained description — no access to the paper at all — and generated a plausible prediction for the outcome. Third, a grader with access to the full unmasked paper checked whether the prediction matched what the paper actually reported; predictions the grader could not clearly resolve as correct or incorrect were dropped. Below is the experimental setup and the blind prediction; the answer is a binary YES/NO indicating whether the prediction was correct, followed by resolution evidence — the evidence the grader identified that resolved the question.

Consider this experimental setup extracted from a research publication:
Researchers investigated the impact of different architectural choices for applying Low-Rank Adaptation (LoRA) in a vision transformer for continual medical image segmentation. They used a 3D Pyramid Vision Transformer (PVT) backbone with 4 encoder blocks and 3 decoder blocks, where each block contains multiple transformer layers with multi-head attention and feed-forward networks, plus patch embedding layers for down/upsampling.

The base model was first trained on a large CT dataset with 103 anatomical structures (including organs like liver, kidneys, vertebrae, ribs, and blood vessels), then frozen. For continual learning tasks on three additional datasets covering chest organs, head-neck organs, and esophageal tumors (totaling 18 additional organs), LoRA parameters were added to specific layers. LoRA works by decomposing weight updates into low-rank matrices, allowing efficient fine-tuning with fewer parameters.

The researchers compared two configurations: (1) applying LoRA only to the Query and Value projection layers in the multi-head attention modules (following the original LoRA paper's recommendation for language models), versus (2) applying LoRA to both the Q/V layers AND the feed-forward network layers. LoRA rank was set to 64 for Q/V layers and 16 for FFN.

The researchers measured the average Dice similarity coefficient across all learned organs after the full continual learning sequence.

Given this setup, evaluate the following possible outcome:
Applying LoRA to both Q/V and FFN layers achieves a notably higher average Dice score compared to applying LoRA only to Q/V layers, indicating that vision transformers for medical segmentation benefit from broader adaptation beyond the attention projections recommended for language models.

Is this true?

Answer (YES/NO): YES